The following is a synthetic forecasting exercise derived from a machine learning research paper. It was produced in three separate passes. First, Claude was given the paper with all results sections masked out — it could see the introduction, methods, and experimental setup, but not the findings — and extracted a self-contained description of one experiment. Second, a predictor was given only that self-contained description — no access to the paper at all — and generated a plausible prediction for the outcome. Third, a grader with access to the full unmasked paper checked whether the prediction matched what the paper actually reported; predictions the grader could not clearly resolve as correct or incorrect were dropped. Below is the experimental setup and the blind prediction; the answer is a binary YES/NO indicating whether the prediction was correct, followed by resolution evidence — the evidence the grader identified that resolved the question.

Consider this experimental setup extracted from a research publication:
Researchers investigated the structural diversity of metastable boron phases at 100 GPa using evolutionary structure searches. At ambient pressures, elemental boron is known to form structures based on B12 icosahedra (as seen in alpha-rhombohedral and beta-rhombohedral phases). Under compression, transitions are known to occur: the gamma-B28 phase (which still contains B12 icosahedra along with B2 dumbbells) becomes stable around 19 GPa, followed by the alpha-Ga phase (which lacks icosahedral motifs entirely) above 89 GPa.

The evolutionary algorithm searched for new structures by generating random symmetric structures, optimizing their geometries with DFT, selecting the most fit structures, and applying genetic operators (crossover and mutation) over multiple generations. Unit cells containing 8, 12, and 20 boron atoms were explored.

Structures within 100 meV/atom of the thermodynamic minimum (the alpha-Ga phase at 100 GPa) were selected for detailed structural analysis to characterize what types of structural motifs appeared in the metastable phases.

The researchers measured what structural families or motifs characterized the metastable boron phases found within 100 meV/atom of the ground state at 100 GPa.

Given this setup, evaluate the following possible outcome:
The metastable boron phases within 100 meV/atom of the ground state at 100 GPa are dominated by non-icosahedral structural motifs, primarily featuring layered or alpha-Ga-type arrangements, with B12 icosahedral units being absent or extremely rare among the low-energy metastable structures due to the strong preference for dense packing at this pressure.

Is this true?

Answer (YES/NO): YES